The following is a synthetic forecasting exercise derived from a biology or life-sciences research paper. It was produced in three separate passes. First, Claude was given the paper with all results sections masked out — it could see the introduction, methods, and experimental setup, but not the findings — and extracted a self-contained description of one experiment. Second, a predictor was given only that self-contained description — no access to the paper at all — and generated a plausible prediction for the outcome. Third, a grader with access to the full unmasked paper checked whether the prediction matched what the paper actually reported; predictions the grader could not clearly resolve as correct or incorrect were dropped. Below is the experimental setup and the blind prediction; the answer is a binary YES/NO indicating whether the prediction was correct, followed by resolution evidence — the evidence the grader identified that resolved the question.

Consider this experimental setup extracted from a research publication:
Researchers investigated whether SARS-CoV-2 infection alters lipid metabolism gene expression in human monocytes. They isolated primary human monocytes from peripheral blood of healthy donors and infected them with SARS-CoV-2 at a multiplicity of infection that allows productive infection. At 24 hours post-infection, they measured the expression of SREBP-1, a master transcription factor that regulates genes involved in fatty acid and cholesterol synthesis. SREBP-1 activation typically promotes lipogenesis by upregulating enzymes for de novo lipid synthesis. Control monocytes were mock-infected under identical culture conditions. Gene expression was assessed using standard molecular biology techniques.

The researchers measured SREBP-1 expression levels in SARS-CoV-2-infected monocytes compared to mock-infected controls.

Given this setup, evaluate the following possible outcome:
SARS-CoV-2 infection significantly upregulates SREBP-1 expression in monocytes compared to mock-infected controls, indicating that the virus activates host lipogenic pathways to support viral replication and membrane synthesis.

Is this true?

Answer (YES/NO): YES